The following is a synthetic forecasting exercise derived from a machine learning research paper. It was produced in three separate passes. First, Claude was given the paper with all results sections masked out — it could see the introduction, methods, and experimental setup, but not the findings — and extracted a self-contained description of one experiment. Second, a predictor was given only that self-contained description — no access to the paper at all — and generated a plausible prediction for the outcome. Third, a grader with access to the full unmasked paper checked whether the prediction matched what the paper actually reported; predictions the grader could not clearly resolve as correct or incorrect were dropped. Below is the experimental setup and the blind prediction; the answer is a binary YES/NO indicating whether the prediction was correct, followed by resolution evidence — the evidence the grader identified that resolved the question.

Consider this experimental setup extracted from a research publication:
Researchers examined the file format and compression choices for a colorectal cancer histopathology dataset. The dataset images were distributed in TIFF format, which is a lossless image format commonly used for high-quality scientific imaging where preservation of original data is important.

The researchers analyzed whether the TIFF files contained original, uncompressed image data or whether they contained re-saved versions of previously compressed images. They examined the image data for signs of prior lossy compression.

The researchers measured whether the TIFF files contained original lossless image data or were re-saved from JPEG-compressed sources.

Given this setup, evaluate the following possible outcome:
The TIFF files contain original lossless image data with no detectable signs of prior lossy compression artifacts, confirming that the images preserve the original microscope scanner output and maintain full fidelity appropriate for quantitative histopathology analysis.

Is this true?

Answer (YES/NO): NO